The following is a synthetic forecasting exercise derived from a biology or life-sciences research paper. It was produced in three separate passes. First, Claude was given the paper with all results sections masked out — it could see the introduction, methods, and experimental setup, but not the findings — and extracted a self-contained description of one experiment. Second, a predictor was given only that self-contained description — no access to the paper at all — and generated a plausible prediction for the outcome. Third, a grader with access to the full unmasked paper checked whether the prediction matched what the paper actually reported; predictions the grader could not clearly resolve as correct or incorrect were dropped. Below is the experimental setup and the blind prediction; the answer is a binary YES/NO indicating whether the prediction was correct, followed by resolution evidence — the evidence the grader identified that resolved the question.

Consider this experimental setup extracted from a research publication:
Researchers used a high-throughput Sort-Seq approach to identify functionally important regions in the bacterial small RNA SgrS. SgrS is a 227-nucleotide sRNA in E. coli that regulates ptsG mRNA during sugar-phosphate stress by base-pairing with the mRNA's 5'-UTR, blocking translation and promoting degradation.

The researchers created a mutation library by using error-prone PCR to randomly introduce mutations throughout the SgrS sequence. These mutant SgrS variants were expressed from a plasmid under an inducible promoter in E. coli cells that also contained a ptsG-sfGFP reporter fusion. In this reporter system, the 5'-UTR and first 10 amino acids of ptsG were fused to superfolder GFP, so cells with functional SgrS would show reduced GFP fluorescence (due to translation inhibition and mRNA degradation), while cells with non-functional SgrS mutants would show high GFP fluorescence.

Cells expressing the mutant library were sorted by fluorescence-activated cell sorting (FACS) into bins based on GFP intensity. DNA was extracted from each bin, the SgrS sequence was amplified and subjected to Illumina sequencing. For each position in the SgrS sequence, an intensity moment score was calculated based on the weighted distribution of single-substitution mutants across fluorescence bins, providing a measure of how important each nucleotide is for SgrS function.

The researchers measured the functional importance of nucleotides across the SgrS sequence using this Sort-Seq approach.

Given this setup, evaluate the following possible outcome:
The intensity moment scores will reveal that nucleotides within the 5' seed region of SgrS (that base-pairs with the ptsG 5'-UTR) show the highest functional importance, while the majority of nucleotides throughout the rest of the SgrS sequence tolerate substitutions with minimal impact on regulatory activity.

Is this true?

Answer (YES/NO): NO